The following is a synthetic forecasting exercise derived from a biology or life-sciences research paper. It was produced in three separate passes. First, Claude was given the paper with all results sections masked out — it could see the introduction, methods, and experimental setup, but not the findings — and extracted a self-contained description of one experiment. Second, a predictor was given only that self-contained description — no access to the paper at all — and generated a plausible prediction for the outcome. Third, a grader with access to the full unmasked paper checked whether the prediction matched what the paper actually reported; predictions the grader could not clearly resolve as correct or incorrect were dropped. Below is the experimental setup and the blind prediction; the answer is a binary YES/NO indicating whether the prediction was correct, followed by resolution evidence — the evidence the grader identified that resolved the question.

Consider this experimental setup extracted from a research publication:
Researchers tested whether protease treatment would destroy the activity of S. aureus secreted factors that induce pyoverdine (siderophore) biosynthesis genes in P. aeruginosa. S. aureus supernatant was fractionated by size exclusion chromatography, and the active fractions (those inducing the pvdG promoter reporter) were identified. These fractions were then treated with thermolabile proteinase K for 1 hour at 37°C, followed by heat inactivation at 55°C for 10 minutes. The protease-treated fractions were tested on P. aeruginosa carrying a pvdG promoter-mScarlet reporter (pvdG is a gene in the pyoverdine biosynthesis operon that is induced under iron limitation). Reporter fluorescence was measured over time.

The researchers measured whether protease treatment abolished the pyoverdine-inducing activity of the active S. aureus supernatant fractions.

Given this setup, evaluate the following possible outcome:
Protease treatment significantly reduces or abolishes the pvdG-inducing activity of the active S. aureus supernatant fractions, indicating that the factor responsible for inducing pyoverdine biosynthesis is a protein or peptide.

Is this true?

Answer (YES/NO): YES